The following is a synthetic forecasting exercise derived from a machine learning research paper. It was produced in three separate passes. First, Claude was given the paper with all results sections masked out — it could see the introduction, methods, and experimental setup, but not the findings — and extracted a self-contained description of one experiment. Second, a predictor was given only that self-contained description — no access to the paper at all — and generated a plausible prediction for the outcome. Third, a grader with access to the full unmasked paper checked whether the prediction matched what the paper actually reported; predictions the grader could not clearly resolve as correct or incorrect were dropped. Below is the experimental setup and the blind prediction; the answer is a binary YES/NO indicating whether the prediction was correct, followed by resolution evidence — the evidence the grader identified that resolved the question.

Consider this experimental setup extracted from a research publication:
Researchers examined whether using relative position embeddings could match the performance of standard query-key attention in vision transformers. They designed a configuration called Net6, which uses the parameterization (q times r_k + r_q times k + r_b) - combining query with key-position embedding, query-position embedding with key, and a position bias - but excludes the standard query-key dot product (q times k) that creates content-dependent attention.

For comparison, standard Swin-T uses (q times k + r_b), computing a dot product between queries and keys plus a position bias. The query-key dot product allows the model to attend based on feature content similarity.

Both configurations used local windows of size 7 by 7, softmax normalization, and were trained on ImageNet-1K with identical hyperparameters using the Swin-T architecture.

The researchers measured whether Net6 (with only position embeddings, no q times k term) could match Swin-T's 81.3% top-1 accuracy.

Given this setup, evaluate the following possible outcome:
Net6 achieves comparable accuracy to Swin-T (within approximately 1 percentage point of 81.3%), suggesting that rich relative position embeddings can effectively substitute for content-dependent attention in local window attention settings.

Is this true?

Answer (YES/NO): YES